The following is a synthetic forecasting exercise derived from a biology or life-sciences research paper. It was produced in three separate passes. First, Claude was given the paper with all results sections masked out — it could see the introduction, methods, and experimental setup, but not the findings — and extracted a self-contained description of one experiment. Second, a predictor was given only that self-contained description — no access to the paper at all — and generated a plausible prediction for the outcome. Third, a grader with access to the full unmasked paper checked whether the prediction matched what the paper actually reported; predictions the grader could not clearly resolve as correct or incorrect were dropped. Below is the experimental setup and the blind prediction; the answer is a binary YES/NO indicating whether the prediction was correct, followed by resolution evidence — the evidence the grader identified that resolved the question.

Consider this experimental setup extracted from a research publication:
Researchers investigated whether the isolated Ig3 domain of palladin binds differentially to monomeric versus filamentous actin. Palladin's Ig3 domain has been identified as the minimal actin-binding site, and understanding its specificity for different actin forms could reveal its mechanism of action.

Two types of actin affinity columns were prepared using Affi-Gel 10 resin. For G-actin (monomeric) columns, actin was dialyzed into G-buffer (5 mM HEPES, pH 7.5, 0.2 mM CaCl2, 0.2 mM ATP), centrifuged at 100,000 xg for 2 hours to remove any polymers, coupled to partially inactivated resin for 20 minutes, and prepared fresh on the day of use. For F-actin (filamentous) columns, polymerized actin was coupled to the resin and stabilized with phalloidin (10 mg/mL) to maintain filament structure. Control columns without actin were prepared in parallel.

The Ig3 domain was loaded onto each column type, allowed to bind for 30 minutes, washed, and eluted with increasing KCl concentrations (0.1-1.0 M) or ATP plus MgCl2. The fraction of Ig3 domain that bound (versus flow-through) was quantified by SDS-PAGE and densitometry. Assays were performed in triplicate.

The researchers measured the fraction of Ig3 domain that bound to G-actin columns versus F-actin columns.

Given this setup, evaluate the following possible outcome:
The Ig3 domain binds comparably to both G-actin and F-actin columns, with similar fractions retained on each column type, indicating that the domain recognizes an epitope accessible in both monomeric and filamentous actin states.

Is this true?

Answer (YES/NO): YES